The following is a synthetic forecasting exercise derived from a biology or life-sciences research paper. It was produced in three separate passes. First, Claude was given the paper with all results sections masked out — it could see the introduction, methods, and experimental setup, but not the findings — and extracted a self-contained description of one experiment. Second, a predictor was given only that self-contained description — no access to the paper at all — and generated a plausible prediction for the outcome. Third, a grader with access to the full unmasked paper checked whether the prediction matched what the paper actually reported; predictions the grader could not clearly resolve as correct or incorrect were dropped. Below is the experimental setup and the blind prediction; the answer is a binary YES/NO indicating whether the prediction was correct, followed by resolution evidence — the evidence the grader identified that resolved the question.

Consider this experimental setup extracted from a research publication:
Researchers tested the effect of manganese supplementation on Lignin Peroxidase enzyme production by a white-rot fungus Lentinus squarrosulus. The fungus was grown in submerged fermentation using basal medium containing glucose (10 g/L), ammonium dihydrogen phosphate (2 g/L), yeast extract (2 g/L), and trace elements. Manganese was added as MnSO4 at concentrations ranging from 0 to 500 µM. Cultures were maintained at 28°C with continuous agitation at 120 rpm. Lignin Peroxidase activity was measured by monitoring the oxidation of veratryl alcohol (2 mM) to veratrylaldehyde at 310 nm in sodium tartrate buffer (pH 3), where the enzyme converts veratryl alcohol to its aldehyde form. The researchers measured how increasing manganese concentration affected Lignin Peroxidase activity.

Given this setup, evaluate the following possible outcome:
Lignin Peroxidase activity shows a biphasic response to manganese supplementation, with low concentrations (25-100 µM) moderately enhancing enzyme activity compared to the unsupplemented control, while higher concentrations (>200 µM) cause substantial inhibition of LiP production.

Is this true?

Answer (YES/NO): NO